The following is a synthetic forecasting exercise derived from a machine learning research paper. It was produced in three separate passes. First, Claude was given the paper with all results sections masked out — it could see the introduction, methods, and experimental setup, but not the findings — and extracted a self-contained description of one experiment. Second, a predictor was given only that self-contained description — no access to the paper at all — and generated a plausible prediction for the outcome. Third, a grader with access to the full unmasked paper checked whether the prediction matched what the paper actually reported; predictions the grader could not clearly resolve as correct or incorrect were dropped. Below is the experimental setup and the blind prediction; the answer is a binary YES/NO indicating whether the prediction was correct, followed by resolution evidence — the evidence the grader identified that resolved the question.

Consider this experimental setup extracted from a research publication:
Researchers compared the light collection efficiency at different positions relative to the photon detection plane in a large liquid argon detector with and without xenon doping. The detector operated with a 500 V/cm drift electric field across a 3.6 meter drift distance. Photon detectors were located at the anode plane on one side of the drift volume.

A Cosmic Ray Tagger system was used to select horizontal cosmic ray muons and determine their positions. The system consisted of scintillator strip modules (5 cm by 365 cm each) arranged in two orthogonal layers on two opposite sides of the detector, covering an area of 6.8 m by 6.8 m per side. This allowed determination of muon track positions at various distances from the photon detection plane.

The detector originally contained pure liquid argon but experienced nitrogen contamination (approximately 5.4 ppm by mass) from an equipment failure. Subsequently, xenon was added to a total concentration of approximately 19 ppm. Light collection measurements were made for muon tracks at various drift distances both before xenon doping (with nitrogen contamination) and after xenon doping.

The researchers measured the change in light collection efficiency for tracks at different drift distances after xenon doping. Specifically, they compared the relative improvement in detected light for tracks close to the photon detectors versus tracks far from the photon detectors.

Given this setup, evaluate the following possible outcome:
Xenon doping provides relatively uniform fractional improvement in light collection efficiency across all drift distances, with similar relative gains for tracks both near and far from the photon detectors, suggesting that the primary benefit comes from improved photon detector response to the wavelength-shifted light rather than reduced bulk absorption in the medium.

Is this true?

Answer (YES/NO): NO